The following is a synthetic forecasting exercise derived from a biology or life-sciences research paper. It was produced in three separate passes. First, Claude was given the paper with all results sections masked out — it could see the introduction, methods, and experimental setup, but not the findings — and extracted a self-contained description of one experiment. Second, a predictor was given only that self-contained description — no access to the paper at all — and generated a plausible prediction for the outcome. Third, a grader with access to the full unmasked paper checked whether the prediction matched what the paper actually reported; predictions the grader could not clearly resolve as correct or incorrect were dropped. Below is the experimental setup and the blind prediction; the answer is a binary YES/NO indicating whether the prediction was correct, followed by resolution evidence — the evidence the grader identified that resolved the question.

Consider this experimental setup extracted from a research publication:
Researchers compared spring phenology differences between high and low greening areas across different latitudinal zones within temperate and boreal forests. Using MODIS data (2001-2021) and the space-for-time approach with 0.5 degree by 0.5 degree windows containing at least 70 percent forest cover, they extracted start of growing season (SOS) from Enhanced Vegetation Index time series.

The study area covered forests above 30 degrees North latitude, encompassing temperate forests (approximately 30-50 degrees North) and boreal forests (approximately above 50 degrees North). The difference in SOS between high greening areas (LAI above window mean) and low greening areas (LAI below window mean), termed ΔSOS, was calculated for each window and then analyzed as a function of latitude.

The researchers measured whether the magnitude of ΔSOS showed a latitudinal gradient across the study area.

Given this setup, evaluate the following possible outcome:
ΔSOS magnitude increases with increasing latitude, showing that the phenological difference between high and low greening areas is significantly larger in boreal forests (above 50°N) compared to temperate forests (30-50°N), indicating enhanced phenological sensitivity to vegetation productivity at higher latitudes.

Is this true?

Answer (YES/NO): YES